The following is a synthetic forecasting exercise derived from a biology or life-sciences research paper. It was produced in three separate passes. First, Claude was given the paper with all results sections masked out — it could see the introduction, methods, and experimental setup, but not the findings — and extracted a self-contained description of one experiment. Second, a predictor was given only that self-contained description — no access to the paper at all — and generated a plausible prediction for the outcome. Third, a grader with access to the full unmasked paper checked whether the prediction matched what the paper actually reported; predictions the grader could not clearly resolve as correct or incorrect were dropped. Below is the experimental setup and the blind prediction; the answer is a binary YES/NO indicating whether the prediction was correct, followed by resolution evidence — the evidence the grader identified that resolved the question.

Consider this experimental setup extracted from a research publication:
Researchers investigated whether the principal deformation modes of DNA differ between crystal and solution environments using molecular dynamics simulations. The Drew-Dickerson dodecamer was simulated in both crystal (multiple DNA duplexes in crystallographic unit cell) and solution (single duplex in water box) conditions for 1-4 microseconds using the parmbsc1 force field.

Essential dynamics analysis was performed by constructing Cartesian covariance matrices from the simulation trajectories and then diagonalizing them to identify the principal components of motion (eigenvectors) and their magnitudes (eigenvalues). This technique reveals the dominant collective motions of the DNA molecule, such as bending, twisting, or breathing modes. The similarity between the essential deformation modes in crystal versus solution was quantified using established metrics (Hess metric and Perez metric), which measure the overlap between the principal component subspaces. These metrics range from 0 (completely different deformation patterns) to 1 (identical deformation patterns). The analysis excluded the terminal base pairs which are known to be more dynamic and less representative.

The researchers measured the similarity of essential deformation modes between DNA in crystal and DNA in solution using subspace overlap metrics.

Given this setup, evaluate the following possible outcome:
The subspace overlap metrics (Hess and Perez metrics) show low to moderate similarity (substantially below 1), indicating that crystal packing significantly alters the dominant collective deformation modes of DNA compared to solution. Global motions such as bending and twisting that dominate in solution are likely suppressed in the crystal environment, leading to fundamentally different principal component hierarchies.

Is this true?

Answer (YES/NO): NO